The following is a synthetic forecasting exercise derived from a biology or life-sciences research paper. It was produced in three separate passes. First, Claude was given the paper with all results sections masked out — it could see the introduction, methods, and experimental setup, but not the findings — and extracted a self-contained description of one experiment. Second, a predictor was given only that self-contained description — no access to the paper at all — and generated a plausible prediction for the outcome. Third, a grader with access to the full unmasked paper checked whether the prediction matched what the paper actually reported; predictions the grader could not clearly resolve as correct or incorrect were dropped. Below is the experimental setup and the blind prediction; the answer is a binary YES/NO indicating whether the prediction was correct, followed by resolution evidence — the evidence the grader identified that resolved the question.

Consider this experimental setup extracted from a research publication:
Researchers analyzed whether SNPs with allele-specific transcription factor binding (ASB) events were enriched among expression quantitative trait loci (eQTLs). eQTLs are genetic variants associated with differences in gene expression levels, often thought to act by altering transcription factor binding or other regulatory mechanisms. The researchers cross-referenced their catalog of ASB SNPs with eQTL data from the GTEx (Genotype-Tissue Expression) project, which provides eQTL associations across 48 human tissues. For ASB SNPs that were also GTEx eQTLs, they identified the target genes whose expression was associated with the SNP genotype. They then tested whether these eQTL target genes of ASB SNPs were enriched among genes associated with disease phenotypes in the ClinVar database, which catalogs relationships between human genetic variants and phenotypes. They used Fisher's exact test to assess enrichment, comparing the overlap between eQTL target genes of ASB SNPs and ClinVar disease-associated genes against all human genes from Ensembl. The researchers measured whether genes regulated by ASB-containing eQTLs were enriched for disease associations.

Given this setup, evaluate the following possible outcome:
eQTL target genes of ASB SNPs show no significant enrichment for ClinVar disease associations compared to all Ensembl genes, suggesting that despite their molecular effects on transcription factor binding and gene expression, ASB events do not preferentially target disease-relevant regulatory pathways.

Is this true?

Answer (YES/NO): NO